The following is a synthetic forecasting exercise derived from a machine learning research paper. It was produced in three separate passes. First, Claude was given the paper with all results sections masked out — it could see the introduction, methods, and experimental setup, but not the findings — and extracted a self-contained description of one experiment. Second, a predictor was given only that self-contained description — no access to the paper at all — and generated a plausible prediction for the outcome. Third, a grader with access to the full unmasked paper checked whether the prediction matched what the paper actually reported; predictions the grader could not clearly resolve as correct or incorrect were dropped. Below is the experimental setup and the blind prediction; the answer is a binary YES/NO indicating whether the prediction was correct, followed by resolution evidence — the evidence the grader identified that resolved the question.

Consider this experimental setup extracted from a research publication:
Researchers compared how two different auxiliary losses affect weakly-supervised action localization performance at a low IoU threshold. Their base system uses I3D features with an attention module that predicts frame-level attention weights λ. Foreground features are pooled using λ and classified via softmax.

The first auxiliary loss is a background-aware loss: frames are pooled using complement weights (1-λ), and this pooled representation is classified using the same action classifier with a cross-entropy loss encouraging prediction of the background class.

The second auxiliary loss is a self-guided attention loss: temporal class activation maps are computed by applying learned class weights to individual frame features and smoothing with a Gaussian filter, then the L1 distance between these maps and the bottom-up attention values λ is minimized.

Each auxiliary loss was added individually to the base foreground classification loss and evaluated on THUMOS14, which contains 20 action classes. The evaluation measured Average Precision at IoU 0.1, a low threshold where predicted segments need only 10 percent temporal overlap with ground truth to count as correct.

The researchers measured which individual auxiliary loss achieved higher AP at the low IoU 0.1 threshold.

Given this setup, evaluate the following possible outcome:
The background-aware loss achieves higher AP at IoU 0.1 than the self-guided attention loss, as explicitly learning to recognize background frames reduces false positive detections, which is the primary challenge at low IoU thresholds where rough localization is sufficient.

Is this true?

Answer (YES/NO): NO